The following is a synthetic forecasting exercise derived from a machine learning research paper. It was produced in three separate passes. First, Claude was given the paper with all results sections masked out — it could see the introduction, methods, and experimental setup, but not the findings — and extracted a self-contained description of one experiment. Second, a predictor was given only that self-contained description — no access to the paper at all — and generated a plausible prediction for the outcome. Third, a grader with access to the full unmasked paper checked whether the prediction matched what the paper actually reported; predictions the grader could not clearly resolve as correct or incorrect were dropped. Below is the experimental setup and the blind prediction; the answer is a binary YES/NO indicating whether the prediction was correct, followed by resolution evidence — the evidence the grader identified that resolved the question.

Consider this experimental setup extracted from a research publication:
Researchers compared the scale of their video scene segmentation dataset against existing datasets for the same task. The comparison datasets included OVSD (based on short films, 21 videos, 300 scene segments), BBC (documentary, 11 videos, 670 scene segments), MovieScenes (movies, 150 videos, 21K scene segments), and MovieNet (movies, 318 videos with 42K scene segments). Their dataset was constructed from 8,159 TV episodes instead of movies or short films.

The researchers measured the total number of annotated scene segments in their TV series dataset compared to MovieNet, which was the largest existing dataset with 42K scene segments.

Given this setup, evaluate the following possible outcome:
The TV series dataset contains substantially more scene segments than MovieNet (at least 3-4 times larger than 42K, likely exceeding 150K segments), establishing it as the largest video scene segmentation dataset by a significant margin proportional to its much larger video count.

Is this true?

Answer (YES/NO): YES